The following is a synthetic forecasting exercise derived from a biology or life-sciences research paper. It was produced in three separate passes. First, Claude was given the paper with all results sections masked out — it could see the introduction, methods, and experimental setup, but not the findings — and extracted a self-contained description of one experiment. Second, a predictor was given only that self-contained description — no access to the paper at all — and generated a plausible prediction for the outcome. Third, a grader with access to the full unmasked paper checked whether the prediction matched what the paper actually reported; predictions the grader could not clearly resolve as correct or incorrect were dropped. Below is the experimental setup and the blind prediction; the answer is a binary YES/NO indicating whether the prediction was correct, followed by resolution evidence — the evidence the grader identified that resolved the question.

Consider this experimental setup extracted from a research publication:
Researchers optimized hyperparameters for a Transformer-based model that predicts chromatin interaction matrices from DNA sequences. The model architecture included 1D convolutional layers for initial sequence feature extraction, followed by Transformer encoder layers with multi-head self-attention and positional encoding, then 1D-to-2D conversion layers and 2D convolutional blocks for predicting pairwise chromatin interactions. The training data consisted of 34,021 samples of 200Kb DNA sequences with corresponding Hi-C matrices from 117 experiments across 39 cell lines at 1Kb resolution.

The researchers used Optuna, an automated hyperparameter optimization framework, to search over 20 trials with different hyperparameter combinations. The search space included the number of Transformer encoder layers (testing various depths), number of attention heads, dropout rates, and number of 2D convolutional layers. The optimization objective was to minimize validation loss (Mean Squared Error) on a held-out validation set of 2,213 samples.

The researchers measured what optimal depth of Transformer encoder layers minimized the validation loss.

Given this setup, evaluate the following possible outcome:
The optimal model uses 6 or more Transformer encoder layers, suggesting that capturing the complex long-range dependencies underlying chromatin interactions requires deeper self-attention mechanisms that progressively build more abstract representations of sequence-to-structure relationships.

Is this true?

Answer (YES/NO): YES